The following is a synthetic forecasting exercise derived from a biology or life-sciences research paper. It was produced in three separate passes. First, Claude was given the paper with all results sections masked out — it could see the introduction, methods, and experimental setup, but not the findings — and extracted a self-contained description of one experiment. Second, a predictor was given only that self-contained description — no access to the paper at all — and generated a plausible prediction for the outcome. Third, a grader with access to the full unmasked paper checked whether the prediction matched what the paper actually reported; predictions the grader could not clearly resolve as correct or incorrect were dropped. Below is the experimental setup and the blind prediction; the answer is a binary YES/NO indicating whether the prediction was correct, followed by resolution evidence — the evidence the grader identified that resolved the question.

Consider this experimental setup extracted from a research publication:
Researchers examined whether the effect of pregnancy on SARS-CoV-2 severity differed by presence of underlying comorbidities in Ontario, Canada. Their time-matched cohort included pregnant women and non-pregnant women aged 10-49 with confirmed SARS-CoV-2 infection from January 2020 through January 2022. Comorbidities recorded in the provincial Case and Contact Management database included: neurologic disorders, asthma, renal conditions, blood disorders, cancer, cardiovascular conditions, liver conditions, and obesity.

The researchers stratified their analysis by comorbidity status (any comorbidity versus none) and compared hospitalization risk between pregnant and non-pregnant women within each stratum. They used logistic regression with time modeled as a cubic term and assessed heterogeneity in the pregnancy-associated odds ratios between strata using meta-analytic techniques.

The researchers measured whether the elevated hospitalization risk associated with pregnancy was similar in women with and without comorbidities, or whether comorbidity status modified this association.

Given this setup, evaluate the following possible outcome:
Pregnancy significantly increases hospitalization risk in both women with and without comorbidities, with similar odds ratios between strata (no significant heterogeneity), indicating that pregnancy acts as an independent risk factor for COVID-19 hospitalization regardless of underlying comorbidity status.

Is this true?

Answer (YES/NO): NO